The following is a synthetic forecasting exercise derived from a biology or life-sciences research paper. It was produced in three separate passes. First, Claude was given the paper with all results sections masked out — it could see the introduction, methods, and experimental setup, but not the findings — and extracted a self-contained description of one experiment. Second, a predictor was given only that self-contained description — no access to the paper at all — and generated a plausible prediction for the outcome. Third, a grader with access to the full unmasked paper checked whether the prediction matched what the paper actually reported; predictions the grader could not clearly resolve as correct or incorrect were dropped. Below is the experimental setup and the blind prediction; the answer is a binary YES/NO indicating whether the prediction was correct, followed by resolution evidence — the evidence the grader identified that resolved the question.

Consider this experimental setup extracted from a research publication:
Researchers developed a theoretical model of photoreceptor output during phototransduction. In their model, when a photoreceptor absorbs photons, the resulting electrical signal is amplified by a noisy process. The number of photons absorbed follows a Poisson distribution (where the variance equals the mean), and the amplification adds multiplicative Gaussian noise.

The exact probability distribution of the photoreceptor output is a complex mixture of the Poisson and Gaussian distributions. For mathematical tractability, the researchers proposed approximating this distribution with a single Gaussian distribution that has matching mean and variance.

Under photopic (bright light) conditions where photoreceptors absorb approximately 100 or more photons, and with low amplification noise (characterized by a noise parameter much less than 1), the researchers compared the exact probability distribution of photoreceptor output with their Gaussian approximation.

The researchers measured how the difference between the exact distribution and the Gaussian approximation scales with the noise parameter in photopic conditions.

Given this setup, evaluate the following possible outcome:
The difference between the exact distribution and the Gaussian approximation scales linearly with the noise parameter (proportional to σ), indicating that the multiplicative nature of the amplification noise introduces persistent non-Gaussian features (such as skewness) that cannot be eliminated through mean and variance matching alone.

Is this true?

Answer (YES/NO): YES